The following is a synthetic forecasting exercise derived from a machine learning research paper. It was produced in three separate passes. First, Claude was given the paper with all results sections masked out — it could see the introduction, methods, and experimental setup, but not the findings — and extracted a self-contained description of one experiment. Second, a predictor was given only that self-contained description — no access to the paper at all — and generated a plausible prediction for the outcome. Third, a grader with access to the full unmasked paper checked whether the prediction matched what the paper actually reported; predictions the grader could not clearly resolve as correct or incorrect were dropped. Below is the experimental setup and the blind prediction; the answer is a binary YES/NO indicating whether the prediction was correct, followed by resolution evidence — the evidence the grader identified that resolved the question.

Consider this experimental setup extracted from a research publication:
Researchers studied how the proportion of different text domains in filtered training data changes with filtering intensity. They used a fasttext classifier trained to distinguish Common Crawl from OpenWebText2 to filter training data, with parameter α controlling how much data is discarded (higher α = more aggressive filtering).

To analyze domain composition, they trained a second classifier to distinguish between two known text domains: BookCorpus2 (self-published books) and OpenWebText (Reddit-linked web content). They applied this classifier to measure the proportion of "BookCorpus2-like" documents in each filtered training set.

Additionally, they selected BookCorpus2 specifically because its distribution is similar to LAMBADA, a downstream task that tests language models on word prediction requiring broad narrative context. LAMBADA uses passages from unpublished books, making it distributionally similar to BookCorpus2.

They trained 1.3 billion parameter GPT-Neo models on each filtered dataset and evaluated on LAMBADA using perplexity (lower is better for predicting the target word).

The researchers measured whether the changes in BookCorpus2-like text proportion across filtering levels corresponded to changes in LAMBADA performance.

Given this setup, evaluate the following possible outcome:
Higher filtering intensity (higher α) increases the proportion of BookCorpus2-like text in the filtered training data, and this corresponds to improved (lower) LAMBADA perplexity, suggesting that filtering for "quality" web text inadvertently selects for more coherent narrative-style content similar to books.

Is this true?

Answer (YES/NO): NO